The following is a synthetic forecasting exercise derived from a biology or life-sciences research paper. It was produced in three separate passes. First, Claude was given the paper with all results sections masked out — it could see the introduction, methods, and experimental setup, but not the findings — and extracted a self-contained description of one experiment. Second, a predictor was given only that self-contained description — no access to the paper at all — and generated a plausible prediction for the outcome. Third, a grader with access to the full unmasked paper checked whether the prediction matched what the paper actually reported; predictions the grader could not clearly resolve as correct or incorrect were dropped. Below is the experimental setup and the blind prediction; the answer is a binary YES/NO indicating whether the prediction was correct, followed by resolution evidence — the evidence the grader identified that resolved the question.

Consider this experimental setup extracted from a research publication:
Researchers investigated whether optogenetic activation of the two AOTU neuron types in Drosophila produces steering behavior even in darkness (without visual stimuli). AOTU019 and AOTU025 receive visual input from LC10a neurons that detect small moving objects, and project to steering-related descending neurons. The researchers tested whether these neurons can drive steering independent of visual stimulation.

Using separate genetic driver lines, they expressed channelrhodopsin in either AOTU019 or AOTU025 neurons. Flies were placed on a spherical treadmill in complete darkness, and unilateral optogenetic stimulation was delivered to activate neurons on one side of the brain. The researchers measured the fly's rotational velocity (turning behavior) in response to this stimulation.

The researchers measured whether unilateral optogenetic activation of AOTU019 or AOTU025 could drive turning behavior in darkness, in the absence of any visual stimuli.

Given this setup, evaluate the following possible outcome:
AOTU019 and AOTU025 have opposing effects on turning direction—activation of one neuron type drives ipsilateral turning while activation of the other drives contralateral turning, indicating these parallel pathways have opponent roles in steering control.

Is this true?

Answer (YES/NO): NO